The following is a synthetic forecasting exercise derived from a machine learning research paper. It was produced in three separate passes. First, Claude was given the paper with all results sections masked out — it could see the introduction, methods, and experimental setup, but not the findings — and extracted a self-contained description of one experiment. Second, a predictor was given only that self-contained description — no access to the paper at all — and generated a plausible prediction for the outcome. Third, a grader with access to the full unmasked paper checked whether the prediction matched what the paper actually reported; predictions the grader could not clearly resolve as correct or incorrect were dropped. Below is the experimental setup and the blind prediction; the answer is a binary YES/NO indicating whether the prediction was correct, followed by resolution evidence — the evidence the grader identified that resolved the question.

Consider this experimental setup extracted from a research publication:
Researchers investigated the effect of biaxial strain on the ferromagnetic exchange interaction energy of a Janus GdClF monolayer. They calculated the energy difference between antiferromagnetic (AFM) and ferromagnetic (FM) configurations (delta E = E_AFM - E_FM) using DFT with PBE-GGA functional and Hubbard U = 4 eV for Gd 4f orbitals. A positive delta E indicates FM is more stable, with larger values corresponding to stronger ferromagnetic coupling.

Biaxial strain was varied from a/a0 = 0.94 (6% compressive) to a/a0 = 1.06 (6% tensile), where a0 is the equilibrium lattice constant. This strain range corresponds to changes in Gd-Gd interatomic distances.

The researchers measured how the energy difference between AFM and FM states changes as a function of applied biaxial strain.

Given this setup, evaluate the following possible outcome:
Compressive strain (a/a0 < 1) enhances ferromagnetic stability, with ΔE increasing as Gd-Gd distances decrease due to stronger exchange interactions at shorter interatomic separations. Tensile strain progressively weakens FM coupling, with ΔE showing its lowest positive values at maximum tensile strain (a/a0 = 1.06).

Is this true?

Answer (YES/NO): YES